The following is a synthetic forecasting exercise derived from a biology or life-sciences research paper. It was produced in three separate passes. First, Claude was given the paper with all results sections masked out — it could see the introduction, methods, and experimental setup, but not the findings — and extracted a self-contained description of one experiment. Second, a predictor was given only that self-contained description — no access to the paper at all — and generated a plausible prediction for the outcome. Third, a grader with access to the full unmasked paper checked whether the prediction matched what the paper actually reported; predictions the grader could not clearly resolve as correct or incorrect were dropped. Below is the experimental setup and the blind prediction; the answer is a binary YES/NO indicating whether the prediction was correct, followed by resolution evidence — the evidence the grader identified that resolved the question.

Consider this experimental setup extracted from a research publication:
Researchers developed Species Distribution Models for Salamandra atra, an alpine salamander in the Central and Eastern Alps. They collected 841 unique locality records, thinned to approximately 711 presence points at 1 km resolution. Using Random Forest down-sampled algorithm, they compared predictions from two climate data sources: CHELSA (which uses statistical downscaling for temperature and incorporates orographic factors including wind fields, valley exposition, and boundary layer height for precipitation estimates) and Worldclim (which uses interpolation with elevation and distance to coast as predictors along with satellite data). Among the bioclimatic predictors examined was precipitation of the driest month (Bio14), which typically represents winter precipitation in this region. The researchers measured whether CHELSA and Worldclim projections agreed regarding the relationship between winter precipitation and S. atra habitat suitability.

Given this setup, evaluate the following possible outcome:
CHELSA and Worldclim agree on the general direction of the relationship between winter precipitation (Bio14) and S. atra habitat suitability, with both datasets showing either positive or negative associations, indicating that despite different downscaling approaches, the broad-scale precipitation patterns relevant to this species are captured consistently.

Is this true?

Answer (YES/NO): NO